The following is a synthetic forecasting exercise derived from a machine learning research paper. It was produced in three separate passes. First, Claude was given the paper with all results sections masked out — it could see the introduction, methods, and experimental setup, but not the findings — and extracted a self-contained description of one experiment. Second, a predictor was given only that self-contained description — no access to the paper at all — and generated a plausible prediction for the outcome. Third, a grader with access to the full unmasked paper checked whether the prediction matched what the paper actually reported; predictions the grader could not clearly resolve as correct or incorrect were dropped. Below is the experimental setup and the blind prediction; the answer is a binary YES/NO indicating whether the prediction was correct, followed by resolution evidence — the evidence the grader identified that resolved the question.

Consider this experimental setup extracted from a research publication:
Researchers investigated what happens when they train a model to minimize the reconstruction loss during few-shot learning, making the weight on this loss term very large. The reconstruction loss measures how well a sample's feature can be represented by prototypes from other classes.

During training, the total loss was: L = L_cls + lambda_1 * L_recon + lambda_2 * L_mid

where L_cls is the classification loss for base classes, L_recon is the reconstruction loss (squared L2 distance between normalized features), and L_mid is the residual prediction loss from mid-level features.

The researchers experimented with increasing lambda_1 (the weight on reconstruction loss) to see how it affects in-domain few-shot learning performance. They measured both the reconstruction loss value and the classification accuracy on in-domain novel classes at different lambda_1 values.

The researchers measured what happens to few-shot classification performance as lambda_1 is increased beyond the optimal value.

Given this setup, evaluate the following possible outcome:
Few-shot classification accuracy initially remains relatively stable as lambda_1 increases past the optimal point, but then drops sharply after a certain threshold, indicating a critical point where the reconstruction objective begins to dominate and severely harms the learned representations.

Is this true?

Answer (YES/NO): NO